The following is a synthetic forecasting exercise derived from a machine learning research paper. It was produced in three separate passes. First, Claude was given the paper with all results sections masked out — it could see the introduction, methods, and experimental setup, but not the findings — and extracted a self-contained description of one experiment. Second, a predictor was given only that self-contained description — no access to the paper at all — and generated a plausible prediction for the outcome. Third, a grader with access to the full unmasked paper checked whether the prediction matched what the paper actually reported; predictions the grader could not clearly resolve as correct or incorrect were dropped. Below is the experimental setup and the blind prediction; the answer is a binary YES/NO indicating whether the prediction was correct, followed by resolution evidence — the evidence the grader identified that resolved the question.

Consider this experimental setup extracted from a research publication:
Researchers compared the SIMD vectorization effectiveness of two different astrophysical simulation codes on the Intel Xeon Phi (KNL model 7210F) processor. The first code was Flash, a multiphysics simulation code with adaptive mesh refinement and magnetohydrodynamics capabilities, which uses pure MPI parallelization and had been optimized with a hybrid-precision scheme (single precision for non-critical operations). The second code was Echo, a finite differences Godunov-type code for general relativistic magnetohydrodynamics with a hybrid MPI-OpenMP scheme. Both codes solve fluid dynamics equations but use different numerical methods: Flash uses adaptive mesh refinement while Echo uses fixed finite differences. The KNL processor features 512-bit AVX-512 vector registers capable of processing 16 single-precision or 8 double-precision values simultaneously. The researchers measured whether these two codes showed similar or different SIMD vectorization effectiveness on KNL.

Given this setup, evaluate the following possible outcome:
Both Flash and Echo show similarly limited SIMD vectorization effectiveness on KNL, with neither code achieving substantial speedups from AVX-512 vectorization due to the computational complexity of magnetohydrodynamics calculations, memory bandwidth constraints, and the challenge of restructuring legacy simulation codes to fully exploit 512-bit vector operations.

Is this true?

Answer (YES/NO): NO